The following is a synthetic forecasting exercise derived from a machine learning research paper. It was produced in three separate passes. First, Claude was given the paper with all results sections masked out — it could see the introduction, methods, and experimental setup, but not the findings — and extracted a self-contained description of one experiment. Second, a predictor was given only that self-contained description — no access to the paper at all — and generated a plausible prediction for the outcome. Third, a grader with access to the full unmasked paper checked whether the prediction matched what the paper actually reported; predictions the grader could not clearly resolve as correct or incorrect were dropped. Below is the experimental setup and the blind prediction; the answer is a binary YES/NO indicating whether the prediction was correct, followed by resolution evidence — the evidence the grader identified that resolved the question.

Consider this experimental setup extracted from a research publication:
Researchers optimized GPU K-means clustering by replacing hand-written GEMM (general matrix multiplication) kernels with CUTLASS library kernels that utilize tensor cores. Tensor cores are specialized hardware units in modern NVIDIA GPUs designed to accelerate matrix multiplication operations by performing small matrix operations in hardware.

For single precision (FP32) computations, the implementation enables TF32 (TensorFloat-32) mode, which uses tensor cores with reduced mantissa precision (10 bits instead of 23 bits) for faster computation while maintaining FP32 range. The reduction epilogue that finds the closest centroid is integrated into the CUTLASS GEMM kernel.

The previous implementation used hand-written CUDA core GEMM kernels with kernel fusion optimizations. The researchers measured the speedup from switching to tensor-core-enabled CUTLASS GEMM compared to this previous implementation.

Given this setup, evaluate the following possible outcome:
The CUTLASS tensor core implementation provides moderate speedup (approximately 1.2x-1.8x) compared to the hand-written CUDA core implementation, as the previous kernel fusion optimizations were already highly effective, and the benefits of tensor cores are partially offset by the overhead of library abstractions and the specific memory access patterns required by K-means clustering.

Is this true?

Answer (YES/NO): YES